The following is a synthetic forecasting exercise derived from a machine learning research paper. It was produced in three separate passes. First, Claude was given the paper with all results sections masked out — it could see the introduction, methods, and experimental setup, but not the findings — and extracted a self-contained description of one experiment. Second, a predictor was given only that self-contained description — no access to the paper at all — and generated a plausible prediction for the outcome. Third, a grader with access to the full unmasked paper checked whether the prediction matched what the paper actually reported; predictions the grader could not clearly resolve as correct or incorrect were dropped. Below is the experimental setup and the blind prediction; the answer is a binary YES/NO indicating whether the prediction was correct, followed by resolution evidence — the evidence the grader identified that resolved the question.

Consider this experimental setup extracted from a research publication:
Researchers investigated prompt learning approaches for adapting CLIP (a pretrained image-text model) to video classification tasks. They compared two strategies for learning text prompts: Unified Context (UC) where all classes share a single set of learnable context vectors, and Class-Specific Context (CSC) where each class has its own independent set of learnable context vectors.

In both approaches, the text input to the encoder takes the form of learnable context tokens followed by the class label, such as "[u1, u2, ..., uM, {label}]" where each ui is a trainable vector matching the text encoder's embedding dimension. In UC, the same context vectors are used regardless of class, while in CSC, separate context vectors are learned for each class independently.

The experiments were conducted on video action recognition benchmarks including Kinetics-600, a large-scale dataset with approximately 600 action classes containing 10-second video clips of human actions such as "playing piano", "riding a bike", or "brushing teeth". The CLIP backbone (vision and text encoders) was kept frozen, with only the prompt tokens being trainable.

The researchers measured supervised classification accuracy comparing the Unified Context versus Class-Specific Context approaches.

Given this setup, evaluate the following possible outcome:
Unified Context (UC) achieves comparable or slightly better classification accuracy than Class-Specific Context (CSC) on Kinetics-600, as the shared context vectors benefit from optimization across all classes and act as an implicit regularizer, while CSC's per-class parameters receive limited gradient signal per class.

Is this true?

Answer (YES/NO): NO